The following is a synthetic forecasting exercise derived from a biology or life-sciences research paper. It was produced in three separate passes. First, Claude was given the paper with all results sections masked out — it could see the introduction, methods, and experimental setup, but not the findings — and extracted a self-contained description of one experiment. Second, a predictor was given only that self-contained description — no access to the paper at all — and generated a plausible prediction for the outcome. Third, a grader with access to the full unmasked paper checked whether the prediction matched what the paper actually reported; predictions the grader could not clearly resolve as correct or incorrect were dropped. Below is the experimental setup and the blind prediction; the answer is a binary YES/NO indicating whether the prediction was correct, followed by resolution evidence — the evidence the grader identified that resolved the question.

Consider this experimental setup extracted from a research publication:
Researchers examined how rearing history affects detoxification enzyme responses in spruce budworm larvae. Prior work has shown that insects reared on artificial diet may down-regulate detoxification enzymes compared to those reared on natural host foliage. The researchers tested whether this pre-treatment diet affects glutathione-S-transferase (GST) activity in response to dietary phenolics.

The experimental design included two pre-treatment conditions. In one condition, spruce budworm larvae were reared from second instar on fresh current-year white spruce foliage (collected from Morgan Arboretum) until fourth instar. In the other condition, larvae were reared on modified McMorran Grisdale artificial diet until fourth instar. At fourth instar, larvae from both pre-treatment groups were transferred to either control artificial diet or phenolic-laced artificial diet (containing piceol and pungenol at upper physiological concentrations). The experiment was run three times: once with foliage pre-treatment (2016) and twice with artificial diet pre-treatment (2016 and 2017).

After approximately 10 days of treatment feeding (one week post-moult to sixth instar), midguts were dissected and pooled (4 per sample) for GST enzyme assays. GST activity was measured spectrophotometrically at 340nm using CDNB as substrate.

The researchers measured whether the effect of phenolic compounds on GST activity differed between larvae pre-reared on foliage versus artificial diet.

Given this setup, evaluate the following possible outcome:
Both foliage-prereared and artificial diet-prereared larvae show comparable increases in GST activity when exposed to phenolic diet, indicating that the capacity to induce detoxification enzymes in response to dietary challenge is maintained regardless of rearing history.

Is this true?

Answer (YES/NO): YES